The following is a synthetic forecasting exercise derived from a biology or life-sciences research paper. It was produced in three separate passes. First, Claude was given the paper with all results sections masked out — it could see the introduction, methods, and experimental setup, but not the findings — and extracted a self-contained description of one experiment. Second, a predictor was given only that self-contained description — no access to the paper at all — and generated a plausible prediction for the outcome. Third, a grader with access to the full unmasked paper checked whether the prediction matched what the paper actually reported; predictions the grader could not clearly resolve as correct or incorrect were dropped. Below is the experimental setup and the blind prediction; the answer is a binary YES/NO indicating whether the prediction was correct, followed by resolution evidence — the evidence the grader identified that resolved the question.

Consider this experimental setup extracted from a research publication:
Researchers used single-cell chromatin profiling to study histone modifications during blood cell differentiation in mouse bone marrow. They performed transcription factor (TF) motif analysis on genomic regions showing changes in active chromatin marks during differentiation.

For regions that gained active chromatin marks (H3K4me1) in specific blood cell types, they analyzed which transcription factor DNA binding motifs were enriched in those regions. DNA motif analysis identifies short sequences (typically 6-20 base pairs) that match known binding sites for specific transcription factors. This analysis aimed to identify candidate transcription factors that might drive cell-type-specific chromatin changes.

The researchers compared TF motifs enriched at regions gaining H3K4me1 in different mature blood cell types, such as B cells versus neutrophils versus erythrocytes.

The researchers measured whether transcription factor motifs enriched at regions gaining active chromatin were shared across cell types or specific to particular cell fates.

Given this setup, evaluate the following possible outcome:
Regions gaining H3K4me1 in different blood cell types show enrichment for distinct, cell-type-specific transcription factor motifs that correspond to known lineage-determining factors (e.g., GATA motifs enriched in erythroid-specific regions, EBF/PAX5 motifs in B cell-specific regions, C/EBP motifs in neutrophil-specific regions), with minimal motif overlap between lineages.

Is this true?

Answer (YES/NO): YES